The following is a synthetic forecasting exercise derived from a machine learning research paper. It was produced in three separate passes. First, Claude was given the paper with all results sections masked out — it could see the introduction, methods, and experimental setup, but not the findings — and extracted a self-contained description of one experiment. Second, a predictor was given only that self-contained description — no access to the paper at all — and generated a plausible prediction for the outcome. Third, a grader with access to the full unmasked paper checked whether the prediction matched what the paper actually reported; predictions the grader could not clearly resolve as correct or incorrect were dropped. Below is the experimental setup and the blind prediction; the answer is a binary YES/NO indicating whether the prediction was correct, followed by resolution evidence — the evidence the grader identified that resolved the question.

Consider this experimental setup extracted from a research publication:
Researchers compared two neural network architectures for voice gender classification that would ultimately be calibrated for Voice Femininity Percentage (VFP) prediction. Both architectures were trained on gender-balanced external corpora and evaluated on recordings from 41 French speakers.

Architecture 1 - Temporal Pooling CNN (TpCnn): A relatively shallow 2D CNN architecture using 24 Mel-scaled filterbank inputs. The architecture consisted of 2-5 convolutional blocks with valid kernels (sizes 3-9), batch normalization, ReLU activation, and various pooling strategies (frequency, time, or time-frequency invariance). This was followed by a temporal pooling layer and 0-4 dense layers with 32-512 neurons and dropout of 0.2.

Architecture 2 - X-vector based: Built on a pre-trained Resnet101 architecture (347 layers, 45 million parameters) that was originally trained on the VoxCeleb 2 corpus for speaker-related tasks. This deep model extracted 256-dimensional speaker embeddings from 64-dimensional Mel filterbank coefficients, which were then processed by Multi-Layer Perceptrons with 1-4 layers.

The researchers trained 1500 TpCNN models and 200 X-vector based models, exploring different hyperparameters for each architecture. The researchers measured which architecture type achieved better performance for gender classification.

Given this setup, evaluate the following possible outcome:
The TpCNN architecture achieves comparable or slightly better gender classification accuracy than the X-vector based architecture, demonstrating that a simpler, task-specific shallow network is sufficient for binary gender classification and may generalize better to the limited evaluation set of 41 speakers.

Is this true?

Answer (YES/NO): NO